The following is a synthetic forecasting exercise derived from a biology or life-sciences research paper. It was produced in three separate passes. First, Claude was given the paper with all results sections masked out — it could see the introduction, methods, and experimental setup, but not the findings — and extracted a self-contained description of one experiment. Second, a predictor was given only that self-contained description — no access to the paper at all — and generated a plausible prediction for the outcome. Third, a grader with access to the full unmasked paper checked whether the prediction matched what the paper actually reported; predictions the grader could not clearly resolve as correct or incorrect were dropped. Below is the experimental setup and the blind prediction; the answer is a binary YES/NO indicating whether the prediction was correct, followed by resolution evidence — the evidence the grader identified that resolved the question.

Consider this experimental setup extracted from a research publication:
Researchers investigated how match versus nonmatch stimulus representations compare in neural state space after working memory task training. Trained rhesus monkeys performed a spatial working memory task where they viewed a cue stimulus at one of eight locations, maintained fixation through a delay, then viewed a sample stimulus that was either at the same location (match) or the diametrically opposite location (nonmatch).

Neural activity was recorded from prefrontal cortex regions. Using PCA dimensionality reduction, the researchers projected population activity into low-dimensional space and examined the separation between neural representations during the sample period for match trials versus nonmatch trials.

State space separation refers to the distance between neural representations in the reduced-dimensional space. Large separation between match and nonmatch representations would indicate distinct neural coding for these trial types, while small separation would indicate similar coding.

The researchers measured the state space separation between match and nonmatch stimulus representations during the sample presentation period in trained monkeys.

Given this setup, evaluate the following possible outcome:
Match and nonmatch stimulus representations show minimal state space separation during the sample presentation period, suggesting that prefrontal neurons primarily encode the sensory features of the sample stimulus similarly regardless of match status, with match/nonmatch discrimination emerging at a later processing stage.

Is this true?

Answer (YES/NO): NO